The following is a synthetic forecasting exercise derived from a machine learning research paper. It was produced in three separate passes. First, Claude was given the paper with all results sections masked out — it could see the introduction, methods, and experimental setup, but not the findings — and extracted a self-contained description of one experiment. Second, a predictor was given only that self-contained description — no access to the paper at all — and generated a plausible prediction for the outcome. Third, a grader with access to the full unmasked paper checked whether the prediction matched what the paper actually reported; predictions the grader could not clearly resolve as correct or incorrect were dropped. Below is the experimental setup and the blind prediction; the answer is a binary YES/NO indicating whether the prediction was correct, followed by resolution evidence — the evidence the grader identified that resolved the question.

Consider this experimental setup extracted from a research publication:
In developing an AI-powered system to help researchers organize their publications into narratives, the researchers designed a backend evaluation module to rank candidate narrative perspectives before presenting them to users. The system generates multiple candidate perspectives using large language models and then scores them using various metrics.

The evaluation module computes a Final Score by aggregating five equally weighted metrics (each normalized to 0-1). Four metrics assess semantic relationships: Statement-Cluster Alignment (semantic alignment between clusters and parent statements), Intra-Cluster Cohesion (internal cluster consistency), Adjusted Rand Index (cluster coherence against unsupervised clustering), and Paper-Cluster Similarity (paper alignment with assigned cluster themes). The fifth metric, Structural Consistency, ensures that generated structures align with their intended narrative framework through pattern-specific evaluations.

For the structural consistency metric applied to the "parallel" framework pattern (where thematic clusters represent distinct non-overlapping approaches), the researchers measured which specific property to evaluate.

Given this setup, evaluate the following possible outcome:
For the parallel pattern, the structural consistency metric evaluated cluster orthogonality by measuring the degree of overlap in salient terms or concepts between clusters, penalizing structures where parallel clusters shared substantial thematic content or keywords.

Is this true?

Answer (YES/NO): NO